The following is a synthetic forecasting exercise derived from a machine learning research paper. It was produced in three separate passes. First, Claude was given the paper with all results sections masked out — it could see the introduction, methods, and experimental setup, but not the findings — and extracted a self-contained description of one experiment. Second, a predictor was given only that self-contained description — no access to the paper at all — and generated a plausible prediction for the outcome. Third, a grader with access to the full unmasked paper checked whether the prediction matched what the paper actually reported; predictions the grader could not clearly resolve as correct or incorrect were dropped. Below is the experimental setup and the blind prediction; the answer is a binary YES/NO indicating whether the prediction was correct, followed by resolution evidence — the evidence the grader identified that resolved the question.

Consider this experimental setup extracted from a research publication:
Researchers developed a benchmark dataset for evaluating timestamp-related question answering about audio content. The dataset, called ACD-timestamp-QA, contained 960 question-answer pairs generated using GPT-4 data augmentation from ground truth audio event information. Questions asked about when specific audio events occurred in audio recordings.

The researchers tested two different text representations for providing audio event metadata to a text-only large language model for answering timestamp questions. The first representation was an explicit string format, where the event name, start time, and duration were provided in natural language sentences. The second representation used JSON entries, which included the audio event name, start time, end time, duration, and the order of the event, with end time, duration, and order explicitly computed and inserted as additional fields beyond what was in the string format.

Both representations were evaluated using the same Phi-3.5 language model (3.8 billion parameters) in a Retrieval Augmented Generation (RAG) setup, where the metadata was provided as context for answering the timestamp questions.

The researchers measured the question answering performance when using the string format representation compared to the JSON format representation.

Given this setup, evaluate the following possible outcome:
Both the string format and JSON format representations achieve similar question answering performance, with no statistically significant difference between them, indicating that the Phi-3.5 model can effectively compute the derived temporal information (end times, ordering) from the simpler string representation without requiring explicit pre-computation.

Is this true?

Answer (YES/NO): NO